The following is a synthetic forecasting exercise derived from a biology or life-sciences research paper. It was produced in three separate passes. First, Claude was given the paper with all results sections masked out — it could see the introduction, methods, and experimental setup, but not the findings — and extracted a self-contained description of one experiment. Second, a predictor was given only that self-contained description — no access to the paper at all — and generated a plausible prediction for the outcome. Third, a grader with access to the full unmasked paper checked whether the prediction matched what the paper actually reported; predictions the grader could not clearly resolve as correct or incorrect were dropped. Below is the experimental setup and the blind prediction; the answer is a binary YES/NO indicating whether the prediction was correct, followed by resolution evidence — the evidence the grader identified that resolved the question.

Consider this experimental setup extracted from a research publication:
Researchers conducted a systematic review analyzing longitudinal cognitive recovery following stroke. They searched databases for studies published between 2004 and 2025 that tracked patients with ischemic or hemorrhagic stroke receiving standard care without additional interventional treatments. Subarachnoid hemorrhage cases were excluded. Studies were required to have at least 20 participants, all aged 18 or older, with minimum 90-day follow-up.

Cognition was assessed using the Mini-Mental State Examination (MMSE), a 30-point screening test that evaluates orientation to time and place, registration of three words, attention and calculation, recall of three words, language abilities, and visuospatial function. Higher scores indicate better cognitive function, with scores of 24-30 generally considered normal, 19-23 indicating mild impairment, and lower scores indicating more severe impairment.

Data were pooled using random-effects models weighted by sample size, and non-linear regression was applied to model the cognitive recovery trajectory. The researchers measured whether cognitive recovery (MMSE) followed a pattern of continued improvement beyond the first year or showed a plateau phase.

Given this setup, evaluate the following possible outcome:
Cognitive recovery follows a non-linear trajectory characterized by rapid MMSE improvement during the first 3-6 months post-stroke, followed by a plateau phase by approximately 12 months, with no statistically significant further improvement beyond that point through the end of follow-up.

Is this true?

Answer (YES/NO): NO